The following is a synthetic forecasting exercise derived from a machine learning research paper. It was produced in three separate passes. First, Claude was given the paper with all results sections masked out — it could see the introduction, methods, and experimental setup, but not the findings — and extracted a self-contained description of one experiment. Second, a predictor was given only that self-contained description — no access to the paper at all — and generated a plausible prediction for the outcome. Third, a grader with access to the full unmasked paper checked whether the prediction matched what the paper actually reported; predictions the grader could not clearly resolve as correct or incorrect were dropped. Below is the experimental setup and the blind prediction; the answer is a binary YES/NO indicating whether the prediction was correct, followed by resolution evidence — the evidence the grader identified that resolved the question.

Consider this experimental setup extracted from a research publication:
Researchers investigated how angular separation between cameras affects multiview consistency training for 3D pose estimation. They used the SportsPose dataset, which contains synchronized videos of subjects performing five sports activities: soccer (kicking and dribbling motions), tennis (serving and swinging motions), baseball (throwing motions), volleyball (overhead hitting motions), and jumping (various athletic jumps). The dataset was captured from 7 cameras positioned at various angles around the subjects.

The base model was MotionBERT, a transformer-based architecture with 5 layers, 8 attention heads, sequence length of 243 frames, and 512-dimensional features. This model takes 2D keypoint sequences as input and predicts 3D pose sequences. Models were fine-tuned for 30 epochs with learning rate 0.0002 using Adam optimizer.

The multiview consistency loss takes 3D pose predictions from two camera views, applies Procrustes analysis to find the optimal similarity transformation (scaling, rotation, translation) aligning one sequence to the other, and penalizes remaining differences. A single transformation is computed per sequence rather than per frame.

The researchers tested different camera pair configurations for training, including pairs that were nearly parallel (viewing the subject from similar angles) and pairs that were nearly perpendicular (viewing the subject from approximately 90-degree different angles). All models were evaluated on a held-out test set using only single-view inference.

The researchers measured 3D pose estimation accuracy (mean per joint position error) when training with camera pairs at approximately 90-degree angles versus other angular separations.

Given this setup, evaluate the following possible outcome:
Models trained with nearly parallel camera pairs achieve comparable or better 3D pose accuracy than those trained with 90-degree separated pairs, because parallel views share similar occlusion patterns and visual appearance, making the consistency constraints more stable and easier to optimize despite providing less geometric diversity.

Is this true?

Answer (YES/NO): NO